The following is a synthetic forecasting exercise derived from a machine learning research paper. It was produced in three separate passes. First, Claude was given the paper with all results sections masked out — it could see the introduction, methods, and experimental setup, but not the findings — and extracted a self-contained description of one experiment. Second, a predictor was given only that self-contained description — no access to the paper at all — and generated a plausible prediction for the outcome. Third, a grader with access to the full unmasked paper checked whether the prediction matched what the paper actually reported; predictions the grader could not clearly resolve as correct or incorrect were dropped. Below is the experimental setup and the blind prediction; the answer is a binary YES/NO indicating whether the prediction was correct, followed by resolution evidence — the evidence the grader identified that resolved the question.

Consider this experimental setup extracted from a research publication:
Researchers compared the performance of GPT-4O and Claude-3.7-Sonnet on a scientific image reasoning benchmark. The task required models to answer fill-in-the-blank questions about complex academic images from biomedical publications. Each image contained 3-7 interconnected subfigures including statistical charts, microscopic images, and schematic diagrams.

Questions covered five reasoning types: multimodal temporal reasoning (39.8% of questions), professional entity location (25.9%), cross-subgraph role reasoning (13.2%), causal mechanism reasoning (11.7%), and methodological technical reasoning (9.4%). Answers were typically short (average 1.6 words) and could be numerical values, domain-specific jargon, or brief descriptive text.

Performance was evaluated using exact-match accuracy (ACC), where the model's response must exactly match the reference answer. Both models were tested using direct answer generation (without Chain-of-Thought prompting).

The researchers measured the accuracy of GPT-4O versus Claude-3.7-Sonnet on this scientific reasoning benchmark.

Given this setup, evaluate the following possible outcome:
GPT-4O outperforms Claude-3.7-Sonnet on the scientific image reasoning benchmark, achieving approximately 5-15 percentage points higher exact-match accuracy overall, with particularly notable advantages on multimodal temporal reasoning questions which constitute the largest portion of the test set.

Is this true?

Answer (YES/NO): NO